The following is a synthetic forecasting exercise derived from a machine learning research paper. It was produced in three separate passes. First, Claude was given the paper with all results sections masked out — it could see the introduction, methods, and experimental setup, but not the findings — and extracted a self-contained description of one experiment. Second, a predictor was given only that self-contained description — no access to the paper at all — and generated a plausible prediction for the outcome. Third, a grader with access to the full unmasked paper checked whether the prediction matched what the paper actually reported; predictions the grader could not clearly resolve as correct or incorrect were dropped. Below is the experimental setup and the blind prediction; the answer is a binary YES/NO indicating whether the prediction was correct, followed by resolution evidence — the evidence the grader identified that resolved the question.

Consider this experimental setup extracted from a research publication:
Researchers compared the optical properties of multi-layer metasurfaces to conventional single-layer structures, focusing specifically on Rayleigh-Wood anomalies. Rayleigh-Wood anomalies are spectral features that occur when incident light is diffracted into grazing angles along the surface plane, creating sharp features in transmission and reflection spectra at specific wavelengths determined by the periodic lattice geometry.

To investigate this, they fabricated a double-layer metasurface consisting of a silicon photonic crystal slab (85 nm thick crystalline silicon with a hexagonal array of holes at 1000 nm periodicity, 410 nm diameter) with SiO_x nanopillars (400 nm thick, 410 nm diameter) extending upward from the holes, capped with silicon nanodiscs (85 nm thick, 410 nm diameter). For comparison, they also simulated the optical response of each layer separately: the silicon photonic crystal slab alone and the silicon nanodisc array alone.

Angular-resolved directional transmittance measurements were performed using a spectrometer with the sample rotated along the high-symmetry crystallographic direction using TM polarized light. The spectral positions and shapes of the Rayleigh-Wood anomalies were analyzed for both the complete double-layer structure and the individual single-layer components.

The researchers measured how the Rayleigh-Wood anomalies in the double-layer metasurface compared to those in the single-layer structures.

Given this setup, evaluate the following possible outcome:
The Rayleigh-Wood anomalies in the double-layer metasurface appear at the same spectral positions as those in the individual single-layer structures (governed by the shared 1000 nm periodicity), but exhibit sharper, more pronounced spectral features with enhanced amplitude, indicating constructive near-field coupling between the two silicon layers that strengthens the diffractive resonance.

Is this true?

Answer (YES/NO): NO